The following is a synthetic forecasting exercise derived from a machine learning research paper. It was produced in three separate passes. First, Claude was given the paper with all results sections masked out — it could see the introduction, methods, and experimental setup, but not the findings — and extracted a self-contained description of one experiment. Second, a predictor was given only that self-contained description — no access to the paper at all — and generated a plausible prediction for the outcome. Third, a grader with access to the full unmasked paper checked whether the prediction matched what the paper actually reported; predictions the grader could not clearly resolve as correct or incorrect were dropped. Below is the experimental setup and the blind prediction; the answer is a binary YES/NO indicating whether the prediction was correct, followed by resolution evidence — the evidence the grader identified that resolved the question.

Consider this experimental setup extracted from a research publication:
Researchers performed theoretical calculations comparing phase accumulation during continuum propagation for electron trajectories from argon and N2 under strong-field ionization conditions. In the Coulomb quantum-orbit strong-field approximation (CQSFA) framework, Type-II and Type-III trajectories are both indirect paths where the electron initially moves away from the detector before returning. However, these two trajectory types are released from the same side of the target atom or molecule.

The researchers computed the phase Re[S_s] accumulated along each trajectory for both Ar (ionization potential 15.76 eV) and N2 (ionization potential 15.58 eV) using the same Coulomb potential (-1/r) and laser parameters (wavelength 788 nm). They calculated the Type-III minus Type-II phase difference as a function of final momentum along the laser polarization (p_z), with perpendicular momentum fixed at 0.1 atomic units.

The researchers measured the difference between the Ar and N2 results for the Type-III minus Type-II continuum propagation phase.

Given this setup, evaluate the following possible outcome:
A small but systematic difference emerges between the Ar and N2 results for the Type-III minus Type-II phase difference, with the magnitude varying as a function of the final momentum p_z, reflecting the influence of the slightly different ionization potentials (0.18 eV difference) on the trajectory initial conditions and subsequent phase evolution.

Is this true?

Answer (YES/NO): NO